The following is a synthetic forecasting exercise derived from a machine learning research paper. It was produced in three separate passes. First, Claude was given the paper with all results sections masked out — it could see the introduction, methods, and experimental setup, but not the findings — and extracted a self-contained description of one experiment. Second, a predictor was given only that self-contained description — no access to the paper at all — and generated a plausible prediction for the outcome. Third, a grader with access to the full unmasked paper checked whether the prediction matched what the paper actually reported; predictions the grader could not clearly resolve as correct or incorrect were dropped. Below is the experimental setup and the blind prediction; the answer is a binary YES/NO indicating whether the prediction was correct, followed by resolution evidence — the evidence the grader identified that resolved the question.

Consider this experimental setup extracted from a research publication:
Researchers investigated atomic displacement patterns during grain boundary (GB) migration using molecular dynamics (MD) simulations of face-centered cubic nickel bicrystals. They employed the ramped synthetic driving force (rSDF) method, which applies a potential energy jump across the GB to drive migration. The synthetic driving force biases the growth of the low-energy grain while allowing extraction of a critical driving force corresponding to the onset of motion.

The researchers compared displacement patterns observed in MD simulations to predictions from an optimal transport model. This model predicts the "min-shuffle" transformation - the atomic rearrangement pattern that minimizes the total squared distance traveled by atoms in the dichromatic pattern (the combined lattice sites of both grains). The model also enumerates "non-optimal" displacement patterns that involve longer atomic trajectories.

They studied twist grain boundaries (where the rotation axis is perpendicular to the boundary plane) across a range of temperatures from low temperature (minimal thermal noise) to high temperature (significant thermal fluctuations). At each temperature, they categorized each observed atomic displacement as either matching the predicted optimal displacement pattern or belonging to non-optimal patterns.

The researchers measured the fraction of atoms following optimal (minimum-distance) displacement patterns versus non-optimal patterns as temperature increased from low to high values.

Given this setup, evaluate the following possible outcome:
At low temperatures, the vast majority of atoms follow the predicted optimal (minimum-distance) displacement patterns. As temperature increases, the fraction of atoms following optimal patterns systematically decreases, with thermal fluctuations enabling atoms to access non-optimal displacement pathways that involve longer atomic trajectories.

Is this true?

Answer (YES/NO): NO